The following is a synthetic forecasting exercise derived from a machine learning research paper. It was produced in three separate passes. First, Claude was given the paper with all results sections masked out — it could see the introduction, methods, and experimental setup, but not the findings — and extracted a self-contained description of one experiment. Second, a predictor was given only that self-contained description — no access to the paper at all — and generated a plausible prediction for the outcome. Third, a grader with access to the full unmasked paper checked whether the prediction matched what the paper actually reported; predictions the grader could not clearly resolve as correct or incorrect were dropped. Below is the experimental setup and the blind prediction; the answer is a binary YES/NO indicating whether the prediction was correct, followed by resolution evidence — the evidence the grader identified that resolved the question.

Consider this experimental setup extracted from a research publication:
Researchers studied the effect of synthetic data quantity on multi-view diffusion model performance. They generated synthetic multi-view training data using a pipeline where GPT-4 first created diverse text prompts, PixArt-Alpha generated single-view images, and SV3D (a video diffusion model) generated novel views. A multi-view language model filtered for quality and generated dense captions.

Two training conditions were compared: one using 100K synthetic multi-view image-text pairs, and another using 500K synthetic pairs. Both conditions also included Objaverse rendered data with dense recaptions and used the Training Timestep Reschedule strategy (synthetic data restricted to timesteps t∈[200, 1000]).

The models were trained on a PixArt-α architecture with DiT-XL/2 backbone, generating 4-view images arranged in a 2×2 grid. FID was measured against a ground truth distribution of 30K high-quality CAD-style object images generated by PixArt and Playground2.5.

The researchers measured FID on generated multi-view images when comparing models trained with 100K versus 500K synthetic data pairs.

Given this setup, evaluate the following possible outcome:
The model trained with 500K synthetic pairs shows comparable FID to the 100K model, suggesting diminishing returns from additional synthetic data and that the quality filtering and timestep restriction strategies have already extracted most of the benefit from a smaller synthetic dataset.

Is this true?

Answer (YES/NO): NO